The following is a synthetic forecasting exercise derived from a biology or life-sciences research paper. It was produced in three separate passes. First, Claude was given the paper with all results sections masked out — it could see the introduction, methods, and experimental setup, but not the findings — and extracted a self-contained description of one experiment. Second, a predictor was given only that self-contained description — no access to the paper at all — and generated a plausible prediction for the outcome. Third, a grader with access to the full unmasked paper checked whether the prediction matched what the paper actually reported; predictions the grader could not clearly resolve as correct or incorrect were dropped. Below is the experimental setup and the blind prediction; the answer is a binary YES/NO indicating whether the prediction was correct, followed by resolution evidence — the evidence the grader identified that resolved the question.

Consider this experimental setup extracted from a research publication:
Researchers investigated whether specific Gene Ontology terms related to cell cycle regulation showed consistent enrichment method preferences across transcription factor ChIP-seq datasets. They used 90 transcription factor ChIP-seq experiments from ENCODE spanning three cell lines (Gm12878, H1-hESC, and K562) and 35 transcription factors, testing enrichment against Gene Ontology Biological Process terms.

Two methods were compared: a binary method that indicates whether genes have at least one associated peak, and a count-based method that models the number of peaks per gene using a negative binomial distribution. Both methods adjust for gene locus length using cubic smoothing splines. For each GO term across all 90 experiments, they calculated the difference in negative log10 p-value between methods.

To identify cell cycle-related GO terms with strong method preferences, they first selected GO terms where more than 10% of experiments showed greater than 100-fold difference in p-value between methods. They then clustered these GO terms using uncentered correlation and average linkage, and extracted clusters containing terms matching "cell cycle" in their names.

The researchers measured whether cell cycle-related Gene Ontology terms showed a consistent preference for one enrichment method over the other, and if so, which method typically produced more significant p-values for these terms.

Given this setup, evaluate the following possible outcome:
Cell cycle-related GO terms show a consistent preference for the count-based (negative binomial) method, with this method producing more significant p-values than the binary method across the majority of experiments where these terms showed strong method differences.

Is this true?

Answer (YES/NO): NO